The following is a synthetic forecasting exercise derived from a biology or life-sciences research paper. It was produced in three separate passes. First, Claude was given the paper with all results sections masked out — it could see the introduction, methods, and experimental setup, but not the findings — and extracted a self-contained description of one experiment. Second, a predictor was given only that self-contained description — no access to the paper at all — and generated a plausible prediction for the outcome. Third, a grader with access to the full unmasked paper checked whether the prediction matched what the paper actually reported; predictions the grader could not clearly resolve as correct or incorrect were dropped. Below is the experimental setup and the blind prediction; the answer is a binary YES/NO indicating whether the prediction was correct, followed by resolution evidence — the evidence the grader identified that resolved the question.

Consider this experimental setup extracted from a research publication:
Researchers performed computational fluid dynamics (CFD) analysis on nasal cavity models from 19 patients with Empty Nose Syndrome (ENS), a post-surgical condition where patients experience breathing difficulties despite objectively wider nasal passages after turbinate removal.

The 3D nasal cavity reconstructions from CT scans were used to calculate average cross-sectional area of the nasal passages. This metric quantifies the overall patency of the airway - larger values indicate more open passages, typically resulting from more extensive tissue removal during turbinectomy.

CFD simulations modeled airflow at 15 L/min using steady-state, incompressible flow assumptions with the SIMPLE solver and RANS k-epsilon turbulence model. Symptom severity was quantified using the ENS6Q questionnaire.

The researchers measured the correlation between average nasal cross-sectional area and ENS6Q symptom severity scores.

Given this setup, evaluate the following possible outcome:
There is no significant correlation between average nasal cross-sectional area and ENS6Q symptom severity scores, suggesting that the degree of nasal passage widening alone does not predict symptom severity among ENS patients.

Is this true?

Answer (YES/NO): YES